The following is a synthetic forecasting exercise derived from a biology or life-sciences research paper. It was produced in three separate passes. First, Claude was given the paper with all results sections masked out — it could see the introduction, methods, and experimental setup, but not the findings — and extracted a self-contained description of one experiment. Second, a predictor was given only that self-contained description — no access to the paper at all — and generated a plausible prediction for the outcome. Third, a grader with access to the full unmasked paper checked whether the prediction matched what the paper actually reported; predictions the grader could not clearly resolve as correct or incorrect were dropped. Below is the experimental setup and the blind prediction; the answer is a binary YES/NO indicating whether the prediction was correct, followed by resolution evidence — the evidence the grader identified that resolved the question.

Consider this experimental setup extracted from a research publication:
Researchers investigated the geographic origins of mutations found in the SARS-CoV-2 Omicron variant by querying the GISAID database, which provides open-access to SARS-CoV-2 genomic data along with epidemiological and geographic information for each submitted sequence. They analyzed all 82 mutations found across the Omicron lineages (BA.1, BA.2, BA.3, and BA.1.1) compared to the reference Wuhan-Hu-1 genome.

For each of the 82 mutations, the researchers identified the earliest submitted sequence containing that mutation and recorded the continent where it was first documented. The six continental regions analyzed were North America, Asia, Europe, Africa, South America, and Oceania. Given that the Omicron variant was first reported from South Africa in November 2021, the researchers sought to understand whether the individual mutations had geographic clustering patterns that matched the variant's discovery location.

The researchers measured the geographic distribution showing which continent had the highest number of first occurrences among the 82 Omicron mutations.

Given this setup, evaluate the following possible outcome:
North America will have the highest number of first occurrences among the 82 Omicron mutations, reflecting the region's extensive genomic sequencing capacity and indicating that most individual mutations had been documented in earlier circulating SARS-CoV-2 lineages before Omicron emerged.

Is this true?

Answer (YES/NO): YES